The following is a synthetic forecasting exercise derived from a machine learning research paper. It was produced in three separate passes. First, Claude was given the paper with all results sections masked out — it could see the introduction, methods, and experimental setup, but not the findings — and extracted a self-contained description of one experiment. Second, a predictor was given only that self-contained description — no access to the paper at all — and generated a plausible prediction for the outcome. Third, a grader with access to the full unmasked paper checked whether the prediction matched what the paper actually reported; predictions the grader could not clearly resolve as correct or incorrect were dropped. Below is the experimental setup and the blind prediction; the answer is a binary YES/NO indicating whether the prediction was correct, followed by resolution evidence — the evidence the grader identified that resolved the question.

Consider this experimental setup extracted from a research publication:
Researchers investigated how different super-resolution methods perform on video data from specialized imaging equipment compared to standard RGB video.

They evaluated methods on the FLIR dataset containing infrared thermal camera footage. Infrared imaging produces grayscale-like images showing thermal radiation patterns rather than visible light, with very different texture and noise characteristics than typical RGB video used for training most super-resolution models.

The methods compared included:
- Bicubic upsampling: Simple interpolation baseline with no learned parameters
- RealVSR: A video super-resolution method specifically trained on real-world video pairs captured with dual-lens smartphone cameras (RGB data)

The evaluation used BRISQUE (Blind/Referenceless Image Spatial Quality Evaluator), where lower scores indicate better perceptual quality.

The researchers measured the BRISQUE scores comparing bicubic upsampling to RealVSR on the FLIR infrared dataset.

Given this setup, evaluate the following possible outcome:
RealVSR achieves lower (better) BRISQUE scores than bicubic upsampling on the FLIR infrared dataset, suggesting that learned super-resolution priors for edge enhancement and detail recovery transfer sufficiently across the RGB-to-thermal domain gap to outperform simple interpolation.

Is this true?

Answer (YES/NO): YES